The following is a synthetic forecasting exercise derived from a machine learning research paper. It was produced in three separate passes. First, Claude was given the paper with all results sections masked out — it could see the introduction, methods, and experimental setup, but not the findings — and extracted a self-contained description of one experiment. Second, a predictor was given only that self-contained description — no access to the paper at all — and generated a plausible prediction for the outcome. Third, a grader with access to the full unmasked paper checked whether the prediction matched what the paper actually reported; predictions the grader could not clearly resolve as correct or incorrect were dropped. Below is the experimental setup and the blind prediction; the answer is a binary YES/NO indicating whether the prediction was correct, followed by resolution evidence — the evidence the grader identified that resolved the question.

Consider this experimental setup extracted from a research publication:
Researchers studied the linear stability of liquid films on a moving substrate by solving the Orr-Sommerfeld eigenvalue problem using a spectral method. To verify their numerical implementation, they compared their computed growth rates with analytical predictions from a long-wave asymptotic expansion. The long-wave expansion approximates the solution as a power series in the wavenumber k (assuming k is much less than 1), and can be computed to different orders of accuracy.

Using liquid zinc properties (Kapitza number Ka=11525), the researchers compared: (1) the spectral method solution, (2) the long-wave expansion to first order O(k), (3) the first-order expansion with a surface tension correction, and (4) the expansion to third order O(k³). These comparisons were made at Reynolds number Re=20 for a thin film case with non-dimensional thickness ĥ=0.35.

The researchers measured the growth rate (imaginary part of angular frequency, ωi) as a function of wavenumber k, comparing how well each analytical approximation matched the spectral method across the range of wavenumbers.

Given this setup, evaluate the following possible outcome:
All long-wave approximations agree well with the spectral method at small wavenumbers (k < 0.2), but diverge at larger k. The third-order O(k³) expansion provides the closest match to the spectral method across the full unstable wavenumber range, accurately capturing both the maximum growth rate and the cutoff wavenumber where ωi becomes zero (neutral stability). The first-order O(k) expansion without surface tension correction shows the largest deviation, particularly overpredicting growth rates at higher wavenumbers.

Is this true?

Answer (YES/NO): NO